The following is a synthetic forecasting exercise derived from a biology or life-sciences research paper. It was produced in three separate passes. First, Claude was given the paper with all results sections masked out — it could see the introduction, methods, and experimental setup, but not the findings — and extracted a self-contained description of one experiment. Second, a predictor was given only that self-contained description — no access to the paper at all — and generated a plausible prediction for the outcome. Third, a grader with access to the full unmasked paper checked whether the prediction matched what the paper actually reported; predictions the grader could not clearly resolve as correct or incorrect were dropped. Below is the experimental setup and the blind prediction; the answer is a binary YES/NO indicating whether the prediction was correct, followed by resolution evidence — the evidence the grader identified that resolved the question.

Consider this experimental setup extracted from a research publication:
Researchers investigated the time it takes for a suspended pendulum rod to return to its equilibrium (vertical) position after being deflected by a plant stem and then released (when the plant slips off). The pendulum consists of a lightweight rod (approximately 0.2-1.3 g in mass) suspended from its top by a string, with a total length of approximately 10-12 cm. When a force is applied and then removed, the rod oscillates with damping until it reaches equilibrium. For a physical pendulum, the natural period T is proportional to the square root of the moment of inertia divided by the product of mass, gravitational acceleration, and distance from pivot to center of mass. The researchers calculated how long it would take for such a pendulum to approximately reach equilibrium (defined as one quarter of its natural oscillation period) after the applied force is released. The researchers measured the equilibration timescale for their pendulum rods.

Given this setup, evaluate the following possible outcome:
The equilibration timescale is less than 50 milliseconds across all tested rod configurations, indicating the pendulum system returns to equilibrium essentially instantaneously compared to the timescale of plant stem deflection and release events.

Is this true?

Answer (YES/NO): NO